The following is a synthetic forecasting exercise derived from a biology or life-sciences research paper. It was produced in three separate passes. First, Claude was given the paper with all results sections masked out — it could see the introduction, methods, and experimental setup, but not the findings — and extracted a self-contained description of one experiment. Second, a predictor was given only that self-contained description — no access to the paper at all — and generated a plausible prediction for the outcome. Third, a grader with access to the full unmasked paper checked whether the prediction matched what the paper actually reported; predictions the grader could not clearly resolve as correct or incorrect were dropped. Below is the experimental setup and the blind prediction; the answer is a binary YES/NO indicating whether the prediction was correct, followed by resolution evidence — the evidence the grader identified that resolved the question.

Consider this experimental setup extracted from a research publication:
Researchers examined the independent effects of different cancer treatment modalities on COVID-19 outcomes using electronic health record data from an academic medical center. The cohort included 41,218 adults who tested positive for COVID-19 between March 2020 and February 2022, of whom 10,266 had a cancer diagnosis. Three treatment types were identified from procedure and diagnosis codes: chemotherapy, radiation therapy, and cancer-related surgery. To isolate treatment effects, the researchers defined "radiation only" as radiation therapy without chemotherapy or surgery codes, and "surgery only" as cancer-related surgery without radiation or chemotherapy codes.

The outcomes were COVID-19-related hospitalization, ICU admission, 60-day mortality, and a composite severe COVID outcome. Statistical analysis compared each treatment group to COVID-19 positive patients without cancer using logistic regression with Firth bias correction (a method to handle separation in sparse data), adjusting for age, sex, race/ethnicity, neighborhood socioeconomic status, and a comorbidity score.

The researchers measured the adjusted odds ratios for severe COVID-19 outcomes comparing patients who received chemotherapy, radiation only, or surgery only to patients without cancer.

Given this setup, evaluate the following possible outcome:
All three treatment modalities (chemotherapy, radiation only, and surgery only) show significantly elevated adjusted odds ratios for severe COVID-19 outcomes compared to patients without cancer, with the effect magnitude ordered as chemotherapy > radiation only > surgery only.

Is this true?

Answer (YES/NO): NO